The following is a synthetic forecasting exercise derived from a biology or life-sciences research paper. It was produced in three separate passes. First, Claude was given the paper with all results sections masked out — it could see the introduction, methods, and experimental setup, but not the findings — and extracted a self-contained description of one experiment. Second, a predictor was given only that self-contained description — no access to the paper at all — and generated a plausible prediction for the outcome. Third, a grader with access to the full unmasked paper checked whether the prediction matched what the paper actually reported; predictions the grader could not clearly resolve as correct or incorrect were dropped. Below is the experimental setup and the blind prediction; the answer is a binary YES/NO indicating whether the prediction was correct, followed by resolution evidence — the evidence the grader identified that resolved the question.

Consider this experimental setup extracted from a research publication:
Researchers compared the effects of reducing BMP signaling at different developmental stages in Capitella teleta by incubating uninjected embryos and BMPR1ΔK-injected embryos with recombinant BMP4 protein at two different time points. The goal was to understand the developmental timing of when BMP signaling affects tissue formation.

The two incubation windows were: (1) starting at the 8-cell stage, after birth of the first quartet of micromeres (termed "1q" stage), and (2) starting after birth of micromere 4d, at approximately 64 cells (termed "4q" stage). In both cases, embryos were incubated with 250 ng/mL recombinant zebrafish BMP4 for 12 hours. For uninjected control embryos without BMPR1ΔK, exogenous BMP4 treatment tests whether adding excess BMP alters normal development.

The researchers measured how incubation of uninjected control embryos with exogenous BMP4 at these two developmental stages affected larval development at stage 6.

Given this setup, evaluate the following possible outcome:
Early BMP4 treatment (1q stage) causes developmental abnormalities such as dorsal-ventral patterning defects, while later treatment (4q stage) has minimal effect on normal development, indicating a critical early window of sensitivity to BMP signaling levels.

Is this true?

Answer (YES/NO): NO